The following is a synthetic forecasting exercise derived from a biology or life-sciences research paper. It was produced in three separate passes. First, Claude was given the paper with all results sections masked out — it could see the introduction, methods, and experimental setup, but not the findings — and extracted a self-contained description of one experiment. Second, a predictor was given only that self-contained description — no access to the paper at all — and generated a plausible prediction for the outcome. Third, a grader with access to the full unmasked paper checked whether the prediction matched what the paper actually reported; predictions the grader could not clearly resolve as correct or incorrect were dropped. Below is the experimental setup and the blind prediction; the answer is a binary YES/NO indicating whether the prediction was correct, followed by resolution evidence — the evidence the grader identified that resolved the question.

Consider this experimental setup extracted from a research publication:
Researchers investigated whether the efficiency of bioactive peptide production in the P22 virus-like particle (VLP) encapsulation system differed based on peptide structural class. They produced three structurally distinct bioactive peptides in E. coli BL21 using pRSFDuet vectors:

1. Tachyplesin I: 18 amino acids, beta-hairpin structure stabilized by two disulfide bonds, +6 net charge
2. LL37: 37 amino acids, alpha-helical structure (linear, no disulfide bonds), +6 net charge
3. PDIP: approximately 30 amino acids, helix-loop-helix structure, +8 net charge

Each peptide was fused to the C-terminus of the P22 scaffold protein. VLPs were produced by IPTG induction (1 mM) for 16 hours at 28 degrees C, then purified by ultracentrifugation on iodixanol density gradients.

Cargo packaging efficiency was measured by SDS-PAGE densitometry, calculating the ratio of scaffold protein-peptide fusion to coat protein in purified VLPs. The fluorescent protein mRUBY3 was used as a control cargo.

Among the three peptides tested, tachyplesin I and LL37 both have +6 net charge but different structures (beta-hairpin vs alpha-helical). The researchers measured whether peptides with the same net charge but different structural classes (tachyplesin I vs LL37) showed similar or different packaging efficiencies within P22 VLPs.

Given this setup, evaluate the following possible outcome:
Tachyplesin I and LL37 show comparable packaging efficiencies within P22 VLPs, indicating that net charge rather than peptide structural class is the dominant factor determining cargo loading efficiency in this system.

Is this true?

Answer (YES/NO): NO